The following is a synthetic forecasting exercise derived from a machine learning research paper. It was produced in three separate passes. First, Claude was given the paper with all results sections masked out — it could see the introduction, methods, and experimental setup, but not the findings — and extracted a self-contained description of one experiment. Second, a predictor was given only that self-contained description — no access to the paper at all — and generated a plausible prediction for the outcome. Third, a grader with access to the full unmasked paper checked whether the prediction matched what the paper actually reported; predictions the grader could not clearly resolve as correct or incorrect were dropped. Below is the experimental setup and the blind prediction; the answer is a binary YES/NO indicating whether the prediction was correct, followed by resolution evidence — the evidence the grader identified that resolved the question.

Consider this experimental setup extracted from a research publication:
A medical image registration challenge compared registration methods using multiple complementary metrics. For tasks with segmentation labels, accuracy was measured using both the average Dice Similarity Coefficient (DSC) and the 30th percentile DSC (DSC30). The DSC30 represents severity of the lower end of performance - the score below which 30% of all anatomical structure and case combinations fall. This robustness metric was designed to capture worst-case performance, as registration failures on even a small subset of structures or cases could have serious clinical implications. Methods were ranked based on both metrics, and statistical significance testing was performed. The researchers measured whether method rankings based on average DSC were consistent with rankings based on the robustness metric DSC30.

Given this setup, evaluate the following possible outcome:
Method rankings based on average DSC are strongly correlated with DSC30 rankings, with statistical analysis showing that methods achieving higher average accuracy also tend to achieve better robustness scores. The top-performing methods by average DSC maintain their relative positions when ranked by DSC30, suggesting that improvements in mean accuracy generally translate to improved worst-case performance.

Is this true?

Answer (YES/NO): NO